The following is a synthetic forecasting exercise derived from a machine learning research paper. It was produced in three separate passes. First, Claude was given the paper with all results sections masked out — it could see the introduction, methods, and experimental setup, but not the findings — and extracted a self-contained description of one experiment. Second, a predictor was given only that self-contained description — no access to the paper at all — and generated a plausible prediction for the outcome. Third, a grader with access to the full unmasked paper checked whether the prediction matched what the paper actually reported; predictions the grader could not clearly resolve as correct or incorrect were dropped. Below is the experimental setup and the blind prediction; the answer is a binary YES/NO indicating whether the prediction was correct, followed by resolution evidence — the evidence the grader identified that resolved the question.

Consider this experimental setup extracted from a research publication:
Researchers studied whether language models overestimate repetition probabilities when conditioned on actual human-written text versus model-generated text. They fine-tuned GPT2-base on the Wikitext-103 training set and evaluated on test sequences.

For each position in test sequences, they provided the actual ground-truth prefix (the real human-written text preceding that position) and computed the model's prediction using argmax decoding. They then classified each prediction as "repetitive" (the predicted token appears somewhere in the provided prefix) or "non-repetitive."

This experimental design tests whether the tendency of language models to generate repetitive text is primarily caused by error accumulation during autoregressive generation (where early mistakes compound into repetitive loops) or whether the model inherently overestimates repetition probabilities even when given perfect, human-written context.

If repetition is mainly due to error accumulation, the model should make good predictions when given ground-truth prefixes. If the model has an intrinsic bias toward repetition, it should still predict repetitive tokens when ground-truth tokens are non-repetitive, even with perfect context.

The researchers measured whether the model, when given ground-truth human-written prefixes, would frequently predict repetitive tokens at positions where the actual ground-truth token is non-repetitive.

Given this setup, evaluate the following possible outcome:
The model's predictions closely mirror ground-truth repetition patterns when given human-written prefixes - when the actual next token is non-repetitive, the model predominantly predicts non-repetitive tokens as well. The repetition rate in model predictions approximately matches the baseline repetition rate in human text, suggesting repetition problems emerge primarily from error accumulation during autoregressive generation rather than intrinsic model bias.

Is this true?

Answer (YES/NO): NO